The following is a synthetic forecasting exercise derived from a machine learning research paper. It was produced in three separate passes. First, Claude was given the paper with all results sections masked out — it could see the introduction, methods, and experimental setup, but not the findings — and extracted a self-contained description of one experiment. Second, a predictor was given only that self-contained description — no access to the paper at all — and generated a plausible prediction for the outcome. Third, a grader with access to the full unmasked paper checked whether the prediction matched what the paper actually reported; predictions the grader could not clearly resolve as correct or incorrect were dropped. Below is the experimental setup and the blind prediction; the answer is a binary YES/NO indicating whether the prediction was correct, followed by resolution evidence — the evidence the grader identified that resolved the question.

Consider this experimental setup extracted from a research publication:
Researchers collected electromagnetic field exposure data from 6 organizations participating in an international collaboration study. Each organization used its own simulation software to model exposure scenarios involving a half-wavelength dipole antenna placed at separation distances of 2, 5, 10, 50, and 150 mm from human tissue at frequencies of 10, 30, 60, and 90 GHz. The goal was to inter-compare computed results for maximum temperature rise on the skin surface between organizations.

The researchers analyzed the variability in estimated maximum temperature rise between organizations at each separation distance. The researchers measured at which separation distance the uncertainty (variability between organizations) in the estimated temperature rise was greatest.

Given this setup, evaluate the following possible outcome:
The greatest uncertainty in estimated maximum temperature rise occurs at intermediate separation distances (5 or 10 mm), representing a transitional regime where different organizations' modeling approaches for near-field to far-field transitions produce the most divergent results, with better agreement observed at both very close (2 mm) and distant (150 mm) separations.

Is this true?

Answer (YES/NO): NO